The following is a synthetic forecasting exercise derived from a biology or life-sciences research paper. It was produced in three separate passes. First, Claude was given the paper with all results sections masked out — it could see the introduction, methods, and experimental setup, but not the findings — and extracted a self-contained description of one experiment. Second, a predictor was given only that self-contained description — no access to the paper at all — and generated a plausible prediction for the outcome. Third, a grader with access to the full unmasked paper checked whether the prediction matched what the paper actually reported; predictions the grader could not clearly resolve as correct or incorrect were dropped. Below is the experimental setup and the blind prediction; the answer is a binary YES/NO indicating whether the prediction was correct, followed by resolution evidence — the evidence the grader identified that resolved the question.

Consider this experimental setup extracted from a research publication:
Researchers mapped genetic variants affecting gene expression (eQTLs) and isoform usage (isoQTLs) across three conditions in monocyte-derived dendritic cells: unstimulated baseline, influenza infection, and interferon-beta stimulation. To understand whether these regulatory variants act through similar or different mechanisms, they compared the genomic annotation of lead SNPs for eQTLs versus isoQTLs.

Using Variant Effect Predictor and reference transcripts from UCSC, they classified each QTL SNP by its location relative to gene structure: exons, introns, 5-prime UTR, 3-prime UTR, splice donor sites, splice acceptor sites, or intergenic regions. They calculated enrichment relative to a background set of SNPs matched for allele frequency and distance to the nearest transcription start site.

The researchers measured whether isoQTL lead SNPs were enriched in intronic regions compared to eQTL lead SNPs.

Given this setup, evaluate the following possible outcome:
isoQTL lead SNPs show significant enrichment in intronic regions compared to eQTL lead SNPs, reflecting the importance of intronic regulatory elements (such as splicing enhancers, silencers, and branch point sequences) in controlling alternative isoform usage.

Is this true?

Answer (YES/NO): NO